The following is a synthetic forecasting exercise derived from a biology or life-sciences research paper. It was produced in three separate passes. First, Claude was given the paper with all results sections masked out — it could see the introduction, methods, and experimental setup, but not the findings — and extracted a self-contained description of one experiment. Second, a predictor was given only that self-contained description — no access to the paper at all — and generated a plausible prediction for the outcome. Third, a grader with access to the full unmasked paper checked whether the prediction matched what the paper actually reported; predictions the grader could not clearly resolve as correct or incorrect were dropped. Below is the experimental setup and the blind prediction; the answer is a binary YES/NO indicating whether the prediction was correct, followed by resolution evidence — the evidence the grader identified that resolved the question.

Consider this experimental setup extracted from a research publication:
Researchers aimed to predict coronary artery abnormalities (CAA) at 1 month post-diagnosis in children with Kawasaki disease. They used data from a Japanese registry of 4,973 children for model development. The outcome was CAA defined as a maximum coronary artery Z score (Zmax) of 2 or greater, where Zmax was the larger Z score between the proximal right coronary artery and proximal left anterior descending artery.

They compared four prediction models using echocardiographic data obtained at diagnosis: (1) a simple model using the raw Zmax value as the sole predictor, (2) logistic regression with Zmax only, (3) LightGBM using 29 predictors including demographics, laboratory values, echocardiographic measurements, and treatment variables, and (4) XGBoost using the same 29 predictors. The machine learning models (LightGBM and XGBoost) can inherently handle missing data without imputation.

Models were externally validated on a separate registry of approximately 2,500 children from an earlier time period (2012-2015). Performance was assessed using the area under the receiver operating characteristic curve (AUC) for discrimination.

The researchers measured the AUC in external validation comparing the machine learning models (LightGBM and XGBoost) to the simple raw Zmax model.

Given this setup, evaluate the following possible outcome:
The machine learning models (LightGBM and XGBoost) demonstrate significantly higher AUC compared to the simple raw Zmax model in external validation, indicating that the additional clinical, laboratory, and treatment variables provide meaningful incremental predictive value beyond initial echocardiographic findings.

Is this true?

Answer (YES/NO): NO